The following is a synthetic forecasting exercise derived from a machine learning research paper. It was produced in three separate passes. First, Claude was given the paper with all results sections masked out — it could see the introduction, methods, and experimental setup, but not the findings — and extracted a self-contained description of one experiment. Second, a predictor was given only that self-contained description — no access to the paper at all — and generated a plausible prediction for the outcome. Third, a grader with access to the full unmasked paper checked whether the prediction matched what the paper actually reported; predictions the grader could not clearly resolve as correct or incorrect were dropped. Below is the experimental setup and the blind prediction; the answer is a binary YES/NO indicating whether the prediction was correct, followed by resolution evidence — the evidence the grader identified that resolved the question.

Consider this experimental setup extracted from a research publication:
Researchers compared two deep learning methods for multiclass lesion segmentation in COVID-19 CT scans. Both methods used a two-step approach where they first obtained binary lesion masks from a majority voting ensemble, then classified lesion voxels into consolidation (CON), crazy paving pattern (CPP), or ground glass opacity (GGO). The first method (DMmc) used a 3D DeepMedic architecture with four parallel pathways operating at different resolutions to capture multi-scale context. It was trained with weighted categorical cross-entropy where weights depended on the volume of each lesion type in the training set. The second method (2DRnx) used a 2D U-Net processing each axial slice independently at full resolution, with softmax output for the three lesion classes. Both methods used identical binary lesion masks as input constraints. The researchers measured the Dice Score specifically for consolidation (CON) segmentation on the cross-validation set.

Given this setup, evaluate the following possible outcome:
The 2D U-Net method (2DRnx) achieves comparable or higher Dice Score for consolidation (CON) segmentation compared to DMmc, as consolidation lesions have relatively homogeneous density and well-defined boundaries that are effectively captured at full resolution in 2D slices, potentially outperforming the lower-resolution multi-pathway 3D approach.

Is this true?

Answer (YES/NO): YES